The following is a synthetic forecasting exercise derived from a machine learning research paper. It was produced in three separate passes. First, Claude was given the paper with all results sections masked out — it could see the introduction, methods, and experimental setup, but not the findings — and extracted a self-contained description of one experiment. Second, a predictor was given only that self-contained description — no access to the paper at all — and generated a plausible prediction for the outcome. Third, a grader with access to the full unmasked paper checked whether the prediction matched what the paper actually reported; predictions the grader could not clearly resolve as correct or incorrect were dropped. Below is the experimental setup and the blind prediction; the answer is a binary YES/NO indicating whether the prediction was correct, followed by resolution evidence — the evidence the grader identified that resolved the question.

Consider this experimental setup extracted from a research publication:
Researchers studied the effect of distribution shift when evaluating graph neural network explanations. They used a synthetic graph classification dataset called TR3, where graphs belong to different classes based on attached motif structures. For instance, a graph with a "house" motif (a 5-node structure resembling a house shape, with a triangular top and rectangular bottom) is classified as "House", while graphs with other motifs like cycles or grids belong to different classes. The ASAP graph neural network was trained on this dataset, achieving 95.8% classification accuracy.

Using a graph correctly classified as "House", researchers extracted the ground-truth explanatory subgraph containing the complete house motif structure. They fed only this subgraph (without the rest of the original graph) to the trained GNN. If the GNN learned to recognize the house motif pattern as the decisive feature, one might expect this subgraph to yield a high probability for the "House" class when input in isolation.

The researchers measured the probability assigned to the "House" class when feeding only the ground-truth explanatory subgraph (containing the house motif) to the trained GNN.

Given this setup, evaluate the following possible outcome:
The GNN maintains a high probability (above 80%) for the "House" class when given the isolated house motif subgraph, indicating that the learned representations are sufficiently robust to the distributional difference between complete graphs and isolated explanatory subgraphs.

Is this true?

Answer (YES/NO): NO